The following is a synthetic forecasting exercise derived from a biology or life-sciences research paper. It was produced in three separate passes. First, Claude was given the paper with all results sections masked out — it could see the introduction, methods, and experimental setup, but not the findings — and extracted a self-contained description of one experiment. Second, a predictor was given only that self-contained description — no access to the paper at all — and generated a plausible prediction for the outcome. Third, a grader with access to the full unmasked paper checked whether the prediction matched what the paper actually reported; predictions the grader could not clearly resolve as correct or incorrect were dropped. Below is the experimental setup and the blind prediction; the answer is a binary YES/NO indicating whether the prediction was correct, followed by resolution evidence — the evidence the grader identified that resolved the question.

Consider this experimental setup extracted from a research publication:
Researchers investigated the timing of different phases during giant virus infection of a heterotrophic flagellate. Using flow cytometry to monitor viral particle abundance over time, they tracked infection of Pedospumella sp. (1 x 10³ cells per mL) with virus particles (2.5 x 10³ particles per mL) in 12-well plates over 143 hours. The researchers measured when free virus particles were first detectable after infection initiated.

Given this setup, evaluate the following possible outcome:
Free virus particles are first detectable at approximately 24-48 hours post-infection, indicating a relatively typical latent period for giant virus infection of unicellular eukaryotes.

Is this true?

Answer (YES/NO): YES